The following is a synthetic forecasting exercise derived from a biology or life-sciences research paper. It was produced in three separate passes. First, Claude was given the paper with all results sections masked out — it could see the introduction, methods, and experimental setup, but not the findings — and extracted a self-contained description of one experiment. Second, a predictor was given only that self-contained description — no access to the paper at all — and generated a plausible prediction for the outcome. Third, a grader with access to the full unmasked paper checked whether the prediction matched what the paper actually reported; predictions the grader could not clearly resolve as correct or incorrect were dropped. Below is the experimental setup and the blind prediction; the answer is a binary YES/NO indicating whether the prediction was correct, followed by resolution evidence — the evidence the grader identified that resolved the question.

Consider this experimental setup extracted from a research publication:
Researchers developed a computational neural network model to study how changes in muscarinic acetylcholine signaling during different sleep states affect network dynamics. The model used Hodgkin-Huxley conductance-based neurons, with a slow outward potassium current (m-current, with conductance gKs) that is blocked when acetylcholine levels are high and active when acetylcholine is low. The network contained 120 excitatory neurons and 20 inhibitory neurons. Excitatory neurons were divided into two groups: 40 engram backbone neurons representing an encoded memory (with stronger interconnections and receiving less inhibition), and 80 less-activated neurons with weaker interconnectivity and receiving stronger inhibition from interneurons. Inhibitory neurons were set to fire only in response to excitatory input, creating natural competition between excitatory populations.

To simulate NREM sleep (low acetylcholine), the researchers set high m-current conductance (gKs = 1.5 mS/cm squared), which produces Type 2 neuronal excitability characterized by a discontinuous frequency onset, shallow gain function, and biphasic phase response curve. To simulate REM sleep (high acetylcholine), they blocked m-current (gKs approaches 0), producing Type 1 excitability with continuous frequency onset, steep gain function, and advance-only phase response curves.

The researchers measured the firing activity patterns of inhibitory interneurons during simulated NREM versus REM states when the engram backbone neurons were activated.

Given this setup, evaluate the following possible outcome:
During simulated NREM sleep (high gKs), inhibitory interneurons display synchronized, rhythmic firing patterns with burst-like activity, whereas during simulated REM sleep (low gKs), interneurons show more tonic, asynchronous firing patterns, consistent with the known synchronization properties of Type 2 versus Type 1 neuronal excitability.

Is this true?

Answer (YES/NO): NO